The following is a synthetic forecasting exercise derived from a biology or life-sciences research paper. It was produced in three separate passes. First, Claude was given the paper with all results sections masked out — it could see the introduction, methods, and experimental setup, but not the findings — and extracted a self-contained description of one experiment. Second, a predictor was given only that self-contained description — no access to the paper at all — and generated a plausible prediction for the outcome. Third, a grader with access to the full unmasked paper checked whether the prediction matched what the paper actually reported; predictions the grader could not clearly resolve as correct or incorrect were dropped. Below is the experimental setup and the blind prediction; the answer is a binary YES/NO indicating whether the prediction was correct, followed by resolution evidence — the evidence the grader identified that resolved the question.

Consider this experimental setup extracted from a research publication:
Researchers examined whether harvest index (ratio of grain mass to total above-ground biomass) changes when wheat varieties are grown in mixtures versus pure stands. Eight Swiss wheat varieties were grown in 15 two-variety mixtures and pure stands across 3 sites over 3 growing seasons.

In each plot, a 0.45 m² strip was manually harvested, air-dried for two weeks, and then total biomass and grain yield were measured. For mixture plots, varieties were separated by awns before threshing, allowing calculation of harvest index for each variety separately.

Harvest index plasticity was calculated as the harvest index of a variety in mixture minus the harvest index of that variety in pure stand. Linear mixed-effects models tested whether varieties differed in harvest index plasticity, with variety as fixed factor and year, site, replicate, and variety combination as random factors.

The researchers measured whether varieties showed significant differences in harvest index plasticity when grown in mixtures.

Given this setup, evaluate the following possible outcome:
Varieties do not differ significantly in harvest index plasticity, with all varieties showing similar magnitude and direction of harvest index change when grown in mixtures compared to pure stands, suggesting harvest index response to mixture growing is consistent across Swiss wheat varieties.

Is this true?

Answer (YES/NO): NO